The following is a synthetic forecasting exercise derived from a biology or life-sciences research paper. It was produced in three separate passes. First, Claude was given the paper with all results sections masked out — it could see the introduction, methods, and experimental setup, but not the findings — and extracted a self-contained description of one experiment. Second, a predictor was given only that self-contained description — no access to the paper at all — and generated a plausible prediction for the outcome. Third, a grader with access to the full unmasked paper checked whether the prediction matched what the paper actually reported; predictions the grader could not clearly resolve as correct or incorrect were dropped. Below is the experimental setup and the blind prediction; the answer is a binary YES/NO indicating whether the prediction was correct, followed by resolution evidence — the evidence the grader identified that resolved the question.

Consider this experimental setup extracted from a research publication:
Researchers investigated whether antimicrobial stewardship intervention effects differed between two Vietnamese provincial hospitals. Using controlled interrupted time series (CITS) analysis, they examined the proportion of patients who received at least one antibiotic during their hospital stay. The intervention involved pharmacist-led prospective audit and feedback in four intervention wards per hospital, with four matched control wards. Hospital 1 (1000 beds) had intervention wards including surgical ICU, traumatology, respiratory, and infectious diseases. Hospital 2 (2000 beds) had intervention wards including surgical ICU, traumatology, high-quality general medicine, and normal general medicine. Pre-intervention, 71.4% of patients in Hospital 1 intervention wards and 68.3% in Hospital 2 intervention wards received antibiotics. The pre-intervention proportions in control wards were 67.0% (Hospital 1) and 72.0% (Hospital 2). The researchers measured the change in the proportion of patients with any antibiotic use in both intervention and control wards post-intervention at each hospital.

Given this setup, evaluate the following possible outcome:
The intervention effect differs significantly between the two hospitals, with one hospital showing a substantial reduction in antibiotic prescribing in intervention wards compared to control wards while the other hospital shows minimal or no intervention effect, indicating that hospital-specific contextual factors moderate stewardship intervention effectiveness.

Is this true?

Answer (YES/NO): YES